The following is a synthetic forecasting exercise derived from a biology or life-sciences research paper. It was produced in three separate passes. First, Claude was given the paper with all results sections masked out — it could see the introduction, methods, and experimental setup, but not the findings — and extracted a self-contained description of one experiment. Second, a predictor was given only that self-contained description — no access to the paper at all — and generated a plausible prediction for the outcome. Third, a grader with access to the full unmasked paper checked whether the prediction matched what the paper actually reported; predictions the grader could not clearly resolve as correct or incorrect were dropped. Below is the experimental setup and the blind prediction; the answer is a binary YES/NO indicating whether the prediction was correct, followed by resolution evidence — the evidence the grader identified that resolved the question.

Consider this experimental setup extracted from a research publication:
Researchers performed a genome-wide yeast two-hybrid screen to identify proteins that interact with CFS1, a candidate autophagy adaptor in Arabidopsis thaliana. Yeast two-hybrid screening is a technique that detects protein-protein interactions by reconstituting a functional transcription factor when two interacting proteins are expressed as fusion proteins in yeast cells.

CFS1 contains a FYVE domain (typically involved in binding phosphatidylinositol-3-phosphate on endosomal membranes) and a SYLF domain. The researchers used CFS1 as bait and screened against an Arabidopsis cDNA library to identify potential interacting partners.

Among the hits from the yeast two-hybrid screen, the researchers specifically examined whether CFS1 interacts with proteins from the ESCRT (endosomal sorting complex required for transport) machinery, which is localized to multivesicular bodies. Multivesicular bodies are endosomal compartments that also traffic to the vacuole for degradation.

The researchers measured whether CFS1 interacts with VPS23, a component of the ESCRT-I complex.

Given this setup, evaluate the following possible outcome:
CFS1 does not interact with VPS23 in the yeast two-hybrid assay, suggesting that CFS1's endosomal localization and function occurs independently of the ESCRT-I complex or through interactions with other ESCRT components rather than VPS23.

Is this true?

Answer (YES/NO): NO